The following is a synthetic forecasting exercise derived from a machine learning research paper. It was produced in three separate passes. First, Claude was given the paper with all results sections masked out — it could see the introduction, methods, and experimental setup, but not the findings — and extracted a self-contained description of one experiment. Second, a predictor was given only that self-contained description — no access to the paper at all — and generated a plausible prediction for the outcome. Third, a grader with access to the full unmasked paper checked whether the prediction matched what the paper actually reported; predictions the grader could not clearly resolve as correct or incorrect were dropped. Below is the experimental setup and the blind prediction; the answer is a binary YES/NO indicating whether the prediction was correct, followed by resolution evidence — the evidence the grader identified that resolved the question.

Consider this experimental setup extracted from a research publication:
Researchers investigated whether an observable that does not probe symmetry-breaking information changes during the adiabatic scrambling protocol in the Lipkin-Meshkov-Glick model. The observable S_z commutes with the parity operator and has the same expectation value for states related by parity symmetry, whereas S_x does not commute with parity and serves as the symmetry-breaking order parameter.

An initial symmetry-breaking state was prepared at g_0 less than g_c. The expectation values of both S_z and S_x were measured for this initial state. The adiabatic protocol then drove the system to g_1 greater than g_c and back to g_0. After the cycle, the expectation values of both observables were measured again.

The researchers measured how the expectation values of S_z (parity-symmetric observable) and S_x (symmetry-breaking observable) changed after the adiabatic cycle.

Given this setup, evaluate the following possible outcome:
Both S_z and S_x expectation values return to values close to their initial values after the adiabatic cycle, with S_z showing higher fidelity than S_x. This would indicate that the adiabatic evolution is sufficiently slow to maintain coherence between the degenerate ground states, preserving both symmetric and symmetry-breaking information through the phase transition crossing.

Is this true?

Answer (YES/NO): NO